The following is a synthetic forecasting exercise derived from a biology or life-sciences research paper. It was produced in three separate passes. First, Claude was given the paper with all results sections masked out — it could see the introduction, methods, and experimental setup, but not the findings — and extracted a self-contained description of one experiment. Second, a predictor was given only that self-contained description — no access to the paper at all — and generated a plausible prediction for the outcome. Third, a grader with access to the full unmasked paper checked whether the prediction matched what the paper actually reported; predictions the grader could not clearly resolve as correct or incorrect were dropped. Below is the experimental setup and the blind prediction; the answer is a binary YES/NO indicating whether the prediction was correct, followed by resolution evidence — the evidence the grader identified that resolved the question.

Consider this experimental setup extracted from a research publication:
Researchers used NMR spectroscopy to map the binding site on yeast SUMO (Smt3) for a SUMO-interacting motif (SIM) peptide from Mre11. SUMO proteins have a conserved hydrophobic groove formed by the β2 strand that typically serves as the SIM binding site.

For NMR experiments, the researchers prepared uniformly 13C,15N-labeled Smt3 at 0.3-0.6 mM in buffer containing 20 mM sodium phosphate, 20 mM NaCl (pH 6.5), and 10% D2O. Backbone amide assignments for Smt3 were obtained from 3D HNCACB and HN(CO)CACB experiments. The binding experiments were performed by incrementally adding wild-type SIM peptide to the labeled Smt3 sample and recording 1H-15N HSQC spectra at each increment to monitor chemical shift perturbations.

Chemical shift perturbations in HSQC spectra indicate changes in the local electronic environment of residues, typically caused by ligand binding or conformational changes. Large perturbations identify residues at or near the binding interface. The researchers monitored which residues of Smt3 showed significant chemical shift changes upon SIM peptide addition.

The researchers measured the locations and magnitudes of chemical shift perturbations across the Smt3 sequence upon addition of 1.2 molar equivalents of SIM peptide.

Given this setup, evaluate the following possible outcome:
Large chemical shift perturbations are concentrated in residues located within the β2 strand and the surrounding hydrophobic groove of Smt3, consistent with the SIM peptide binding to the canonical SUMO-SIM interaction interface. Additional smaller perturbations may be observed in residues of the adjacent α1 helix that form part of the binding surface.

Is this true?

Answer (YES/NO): YES